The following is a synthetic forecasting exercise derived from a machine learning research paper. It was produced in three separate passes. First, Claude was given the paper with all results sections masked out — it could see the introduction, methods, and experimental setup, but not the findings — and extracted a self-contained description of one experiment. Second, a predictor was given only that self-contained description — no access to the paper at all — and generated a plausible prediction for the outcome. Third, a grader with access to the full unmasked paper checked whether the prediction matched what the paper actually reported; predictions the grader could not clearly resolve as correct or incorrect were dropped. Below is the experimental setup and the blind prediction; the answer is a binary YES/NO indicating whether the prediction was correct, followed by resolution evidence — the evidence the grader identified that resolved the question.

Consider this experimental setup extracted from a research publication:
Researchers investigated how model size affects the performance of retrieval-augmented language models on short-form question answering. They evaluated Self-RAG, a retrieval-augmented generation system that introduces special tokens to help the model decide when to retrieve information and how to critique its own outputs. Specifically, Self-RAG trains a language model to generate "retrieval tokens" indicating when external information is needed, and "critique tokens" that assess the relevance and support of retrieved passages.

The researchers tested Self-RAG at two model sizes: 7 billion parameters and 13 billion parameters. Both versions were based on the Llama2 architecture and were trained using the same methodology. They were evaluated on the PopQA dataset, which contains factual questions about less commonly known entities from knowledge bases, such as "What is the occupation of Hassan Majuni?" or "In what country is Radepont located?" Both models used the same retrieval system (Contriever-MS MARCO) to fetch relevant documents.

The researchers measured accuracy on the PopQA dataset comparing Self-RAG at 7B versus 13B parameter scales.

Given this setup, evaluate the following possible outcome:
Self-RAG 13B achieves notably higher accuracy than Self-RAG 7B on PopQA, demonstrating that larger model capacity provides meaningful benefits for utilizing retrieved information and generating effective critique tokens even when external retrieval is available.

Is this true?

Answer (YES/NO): NO